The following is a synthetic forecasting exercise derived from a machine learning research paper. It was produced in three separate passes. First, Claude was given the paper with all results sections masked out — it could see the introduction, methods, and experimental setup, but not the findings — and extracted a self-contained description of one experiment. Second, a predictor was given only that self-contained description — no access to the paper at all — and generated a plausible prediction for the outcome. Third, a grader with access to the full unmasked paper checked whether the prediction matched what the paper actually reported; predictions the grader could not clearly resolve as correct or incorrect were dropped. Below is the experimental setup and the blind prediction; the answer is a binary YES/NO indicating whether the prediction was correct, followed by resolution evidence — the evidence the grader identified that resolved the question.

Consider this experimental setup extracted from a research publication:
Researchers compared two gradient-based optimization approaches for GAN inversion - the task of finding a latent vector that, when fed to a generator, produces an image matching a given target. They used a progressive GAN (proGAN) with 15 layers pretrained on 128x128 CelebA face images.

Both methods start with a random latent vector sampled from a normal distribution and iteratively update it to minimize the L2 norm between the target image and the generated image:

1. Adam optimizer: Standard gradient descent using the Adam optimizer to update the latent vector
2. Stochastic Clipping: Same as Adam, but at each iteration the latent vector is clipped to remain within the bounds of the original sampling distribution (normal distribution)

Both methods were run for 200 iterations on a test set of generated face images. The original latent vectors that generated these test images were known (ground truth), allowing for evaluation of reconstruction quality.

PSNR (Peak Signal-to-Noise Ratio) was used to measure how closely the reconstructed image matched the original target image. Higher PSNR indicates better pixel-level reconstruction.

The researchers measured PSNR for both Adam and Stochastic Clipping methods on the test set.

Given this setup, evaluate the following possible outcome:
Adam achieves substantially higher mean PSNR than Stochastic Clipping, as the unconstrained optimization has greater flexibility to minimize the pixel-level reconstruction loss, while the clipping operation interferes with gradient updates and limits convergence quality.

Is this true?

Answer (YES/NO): NO